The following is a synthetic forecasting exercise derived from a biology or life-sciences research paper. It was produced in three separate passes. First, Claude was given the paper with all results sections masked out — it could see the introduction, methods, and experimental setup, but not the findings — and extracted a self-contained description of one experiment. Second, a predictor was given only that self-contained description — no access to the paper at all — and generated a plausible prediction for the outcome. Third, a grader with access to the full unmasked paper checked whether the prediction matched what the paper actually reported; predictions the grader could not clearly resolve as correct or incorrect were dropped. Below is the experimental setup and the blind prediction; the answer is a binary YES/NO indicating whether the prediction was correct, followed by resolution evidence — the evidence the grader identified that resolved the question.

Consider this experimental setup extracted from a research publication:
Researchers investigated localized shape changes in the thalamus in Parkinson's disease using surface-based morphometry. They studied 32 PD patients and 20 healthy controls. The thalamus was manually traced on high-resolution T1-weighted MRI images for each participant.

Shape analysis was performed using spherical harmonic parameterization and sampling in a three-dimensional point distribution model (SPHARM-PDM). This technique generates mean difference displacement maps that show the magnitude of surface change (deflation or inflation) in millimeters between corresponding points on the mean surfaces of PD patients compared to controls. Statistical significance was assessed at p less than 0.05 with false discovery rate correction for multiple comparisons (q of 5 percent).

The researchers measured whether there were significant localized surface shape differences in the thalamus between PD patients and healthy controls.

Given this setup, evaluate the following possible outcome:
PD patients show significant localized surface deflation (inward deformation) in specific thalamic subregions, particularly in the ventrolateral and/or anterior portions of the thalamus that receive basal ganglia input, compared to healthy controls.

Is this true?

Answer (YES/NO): NO